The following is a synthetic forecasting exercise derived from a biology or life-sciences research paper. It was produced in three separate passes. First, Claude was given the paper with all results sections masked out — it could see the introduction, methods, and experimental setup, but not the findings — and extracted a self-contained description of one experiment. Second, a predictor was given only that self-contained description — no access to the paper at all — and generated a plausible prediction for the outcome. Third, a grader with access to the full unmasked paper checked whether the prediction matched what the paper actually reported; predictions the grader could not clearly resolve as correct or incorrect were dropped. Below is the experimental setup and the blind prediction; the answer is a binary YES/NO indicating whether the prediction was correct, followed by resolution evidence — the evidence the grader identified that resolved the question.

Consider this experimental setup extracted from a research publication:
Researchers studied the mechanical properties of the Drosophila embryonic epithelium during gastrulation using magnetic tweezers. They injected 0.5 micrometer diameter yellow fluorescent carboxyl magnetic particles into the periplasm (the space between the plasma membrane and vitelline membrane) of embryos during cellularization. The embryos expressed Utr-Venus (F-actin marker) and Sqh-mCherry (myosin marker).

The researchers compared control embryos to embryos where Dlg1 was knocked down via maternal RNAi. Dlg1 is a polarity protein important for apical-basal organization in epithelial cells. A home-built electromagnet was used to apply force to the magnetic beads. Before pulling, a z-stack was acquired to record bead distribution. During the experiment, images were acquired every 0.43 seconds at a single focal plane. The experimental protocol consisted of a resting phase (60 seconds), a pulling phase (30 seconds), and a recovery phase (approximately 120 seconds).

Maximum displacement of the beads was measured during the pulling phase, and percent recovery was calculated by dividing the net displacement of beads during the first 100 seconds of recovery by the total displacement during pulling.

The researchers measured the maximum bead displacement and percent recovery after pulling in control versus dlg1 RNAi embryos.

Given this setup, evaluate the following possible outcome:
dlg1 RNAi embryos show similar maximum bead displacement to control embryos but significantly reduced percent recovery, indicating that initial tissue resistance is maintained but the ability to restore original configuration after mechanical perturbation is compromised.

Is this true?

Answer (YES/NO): YES